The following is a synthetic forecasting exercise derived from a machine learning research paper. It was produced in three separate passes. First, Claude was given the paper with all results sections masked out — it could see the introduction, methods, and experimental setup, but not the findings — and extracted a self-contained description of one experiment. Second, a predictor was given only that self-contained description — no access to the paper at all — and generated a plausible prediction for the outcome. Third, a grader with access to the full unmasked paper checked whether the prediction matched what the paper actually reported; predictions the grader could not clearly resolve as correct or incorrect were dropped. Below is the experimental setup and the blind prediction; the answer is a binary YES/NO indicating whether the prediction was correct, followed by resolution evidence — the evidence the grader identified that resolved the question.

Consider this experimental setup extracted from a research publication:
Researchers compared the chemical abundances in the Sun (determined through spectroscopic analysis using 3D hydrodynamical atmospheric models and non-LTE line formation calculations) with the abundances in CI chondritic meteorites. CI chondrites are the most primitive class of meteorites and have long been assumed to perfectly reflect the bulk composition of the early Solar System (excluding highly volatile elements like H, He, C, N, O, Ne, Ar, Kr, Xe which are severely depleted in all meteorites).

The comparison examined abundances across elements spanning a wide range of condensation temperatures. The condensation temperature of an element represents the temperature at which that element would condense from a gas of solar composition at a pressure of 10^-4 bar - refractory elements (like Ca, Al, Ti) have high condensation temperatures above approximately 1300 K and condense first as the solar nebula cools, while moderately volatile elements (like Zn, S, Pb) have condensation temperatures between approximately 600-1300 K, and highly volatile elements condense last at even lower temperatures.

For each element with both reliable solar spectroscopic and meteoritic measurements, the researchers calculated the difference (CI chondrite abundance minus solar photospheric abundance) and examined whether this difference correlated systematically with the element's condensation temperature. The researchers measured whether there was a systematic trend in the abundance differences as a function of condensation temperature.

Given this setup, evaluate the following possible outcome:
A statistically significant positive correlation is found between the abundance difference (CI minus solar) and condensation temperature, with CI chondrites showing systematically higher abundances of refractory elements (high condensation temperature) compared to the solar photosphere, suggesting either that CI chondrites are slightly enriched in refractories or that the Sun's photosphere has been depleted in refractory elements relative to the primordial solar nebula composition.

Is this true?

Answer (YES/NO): NO